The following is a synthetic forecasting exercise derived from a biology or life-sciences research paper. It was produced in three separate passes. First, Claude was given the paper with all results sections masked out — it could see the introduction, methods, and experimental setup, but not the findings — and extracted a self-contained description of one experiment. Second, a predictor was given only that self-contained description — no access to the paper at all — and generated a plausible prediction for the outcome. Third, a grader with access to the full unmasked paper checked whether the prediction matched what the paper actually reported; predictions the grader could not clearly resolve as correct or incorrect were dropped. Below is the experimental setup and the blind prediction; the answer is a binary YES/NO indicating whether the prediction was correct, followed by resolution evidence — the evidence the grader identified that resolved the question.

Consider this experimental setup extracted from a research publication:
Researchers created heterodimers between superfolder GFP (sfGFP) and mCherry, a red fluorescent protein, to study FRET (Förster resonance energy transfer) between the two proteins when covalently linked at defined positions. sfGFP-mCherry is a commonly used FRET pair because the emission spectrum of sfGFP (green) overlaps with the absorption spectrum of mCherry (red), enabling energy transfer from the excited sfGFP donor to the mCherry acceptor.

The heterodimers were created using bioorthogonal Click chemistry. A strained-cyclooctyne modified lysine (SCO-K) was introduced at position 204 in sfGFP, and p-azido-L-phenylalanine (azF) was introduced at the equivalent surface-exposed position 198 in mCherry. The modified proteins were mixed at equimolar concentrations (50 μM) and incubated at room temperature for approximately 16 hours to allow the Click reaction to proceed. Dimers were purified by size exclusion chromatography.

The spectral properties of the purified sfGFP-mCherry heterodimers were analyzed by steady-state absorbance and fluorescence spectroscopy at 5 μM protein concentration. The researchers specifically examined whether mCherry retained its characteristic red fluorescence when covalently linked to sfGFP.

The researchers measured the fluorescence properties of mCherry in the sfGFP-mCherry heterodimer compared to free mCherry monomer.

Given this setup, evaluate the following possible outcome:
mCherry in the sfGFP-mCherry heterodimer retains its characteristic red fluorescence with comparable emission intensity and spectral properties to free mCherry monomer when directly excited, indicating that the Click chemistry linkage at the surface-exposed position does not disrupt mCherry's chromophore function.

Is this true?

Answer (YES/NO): NO